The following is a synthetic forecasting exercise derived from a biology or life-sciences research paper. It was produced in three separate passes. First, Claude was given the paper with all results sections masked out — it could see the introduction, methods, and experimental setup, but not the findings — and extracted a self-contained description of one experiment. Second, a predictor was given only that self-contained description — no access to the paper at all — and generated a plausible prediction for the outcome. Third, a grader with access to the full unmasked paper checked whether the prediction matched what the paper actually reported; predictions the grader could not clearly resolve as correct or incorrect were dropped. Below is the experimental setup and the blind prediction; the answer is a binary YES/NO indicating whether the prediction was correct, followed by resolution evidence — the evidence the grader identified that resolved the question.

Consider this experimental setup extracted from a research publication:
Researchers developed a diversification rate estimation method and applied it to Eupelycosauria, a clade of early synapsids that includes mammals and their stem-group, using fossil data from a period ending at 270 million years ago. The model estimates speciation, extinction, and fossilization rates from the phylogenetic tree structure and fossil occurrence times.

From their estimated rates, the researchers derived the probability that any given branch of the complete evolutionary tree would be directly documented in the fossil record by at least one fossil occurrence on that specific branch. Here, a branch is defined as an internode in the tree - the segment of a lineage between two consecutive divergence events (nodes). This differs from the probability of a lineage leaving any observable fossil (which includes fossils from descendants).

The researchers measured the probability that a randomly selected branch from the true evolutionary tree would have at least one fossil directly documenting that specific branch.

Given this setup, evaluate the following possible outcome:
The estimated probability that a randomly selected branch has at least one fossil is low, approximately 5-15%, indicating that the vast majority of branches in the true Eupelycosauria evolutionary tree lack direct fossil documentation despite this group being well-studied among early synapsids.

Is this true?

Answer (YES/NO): YES